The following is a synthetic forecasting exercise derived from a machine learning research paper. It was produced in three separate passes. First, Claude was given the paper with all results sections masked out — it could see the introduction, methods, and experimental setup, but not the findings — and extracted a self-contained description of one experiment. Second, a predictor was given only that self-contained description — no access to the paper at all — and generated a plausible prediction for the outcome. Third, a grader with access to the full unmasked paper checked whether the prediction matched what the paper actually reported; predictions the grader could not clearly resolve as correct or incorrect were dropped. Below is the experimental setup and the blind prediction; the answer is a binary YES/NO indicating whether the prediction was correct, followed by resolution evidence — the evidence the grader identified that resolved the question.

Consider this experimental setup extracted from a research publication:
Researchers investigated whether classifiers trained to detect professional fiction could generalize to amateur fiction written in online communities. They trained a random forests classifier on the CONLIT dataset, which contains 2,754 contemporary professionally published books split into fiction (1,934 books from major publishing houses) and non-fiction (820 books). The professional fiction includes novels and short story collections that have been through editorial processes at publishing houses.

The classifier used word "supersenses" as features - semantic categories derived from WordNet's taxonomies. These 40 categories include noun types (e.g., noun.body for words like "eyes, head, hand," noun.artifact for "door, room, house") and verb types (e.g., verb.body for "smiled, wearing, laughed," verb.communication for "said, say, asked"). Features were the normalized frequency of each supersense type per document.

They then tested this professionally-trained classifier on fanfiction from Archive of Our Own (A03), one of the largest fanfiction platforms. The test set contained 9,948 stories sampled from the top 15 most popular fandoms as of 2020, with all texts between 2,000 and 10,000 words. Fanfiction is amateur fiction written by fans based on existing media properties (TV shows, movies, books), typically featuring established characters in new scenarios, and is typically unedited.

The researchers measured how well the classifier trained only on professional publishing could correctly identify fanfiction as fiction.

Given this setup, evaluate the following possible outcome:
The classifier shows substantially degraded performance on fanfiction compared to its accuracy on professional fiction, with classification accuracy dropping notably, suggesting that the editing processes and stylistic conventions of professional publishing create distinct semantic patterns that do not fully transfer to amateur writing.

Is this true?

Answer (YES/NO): NO